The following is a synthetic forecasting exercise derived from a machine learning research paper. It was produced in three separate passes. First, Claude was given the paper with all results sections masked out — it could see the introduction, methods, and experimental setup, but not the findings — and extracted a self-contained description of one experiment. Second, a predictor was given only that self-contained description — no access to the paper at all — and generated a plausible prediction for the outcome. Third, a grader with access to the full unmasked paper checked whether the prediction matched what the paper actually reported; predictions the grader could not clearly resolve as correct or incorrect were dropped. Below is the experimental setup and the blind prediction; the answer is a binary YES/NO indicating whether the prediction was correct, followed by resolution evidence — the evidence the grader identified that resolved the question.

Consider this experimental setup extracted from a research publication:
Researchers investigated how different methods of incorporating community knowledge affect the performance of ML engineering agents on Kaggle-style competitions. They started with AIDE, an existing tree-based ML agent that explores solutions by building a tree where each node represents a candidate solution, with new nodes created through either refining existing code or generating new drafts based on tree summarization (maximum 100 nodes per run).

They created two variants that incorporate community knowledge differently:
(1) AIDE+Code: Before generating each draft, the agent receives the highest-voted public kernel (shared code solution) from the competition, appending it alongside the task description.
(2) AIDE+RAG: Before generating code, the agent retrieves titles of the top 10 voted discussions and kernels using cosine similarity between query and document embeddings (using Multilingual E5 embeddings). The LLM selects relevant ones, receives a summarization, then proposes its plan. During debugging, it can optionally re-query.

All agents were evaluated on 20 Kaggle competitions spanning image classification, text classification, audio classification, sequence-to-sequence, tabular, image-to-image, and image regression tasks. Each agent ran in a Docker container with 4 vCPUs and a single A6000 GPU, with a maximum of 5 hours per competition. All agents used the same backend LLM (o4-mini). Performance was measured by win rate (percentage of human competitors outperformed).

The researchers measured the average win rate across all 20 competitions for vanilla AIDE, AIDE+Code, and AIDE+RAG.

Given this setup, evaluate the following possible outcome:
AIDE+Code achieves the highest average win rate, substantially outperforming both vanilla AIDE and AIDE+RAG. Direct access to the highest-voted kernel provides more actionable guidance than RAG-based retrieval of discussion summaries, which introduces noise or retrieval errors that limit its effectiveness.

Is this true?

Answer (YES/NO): NO